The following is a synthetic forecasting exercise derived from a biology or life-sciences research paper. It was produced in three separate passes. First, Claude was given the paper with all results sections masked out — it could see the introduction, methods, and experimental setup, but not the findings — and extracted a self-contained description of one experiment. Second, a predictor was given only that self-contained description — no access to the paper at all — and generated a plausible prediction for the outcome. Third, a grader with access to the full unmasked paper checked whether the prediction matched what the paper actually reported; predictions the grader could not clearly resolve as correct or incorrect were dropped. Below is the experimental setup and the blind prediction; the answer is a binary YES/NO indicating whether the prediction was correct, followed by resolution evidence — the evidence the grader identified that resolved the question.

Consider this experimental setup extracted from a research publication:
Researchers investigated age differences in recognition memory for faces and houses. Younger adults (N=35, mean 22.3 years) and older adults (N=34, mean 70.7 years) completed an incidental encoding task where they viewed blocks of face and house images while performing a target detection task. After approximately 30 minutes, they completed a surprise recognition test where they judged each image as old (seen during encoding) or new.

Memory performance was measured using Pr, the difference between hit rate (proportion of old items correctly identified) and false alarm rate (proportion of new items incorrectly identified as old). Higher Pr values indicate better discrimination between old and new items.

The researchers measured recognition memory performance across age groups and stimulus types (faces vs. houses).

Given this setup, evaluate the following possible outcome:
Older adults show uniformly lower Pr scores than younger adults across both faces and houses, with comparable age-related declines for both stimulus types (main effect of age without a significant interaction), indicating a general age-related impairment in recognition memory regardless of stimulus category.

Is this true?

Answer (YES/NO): NO